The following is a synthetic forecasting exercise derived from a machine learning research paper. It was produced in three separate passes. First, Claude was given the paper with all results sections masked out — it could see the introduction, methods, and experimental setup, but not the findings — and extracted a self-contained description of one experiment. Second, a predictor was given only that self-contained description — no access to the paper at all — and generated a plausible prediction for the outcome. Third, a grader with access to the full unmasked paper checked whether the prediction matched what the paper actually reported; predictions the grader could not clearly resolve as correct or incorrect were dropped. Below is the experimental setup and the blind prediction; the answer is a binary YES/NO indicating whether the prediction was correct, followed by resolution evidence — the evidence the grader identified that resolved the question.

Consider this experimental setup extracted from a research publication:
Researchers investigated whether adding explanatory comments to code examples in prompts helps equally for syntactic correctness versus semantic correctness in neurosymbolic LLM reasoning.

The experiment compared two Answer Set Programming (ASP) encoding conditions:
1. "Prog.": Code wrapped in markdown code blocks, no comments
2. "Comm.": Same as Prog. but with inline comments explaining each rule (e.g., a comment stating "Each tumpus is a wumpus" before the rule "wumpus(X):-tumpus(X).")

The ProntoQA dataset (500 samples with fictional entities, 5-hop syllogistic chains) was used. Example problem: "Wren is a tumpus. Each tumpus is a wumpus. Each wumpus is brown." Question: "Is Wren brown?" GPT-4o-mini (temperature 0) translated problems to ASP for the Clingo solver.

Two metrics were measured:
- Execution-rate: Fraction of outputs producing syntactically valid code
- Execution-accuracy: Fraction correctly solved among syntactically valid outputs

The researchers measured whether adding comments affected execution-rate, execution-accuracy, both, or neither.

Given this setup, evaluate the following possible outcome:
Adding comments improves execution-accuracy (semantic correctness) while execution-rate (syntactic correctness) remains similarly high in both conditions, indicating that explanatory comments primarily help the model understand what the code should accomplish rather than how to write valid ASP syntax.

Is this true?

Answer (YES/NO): NO